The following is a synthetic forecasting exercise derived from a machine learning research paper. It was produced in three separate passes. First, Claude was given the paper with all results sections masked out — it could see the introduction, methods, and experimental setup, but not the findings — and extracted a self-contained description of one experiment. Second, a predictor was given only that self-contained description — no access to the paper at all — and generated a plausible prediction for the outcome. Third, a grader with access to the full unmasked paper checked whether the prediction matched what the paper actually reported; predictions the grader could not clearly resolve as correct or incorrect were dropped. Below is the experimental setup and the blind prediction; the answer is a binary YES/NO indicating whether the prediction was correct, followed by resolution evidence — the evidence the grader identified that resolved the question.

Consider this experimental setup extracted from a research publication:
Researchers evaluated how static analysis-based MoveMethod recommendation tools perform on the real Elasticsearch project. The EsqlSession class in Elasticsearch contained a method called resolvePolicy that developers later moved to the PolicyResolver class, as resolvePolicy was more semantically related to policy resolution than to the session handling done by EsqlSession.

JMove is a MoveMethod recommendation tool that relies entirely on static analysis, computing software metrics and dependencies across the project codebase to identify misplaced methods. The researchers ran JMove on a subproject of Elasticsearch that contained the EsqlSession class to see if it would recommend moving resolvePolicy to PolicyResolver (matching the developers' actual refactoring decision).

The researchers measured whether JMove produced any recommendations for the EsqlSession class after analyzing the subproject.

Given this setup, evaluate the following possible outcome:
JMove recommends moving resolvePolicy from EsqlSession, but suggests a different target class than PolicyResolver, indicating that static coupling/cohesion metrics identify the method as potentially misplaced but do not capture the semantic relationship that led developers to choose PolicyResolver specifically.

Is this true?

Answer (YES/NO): NO